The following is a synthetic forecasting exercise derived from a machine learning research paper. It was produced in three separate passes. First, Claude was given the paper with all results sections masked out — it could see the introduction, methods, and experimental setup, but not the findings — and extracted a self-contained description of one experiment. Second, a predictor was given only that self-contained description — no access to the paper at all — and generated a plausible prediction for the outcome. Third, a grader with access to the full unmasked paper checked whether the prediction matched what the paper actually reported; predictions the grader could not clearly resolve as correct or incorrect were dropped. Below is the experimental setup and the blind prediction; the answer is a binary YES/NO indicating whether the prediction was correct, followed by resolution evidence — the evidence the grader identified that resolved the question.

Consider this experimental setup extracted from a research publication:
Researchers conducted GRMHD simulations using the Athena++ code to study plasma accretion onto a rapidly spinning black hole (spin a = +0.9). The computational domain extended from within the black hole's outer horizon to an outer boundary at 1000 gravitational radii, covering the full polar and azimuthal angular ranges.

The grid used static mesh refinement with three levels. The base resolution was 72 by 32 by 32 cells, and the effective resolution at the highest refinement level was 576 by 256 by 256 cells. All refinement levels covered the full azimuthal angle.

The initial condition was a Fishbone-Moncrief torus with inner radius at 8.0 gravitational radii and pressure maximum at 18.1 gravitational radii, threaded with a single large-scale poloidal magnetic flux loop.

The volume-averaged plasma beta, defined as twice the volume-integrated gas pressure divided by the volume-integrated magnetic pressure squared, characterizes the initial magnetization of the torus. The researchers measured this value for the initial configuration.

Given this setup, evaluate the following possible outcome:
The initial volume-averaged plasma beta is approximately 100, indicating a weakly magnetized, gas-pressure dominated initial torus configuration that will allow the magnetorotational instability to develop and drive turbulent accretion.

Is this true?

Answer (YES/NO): NO